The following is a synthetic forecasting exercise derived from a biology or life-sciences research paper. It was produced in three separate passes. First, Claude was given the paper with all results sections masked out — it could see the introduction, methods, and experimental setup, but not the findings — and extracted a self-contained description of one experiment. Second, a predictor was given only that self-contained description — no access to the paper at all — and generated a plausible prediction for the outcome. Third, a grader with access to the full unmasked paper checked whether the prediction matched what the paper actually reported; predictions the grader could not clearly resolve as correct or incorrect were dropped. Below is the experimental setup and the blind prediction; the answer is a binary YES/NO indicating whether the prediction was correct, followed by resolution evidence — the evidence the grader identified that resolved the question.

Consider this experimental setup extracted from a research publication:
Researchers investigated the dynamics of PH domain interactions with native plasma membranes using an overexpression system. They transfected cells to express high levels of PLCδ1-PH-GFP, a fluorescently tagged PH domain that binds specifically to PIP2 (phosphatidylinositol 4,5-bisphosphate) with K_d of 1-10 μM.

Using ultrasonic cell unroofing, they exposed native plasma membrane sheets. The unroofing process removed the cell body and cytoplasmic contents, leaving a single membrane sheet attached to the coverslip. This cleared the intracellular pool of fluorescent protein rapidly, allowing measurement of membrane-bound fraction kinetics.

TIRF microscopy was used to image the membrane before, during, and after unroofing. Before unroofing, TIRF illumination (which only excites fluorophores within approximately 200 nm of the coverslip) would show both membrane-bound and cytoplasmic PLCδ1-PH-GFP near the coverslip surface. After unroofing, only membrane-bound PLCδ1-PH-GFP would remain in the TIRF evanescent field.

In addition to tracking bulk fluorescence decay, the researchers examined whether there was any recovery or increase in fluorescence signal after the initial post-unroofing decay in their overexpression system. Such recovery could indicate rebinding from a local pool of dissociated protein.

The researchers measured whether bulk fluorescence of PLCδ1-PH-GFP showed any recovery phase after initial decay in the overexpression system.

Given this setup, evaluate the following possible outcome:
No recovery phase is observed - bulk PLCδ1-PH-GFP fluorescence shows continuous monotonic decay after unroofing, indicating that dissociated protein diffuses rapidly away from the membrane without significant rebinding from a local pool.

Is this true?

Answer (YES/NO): NO